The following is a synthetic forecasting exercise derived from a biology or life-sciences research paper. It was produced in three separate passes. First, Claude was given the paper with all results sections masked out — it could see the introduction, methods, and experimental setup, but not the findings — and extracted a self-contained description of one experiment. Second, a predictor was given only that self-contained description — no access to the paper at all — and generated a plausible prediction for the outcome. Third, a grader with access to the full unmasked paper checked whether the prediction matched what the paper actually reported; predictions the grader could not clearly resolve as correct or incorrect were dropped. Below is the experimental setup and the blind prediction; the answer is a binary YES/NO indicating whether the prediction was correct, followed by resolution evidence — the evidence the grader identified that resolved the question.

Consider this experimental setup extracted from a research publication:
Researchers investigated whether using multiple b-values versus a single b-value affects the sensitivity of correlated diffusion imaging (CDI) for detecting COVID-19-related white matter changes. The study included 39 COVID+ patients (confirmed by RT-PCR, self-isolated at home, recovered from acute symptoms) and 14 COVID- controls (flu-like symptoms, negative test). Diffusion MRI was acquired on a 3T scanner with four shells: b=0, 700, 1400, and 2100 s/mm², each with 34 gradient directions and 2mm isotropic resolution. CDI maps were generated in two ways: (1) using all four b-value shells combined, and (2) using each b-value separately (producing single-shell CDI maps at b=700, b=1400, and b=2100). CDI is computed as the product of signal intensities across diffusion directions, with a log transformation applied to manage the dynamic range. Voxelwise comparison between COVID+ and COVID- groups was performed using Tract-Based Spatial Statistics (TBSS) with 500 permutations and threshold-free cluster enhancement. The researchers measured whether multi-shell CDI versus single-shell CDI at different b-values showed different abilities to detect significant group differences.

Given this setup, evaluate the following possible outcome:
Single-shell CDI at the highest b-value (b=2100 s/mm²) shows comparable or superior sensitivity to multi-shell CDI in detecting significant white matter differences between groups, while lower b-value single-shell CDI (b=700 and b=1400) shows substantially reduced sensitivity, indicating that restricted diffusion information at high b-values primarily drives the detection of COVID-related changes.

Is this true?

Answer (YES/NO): NO